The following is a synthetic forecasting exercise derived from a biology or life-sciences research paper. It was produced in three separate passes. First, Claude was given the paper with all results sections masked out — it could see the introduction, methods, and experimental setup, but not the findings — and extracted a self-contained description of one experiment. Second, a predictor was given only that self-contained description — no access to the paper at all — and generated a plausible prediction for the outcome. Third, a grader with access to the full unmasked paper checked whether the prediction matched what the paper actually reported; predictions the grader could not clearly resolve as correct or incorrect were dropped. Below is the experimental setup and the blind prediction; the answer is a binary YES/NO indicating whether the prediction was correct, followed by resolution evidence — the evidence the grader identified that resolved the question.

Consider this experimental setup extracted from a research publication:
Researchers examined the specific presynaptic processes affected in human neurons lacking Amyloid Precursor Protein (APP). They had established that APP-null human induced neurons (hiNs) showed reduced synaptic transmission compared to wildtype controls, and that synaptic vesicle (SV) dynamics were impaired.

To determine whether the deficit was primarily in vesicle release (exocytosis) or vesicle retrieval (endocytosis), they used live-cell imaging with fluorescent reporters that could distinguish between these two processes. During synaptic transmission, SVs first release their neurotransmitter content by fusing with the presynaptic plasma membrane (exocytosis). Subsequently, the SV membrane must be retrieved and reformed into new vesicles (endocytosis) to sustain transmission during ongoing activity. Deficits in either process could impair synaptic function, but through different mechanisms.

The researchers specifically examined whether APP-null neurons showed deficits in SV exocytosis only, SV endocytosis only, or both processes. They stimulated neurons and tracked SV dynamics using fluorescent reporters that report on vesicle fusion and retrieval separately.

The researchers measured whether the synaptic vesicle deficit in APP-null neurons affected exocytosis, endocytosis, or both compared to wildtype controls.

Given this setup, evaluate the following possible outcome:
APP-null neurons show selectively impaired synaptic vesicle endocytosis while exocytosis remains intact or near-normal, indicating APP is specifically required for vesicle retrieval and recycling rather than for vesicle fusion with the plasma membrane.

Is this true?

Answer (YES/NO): NO